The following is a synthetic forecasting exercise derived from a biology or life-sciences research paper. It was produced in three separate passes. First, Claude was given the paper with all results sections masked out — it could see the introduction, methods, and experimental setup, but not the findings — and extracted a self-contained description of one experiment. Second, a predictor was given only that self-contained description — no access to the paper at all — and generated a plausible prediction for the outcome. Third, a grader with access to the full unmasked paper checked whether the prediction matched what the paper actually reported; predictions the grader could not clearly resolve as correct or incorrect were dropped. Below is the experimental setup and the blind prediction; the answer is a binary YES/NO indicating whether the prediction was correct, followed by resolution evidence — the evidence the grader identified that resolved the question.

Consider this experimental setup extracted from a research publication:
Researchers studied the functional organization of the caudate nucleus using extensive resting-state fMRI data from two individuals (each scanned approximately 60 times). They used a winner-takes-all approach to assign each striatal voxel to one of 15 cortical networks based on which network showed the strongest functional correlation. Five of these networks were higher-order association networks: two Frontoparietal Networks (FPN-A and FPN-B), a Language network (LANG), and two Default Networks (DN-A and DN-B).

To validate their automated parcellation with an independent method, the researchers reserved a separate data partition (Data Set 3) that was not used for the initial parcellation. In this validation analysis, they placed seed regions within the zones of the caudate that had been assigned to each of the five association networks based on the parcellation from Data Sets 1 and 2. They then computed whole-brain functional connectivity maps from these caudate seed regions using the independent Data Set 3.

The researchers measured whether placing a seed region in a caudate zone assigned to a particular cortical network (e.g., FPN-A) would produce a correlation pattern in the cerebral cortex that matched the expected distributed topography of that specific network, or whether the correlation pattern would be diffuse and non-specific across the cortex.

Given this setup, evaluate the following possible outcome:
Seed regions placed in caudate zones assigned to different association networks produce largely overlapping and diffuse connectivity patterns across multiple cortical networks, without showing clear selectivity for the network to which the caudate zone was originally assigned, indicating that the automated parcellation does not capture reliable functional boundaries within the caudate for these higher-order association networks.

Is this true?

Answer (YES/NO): NO